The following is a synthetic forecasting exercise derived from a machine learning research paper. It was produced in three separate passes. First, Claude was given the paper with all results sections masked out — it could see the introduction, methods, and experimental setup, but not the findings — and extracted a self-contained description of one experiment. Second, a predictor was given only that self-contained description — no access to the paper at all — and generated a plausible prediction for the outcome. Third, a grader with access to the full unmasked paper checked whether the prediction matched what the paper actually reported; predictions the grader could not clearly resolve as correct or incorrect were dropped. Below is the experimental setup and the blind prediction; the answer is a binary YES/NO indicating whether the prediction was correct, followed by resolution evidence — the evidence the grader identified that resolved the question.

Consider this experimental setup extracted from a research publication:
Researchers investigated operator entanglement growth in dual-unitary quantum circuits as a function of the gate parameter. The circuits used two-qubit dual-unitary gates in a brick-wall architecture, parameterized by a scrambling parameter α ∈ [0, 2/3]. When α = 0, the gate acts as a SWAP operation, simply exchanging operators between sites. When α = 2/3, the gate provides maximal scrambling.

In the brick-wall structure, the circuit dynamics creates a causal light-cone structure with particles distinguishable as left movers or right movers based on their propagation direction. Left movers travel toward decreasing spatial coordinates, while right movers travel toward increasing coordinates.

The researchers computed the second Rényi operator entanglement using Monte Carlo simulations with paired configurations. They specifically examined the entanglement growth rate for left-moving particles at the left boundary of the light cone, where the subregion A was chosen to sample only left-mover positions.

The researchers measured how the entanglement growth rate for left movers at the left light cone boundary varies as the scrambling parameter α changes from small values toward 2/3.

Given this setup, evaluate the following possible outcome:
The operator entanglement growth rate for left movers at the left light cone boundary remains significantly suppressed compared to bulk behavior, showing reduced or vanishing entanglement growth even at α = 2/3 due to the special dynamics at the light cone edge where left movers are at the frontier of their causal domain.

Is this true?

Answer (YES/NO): NO